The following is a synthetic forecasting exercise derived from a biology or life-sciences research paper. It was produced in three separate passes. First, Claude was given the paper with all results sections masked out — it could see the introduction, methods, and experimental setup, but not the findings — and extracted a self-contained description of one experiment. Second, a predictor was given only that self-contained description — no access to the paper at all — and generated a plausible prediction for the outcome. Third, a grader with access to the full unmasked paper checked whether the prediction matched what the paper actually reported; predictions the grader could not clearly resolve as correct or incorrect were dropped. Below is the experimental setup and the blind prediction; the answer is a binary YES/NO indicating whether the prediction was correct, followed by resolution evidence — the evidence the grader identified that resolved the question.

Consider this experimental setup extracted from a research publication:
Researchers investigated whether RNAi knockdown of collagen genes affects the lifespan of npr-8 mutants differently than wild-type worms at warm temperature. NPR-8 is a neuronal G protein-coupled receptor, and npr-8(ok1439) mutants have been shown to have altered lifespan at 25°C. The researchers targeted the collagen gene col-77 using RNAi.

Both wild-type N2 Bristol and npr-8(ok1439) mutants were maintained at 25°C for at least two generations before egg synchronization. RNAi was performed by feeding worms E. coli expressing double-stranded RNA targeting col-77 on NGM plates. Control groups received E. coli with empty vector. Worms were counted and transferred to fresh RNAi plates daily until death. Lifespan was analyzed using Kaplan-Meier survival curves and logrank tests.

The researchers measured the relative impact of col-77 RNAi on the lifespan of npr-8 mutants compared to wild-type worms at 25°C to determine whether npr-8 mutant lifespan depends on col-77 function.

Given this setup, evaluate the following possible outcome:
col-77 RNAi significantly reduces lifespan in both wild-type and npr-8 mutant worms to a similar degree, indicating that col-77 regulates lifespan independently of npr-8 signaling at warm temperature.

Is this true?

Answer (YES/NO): NO